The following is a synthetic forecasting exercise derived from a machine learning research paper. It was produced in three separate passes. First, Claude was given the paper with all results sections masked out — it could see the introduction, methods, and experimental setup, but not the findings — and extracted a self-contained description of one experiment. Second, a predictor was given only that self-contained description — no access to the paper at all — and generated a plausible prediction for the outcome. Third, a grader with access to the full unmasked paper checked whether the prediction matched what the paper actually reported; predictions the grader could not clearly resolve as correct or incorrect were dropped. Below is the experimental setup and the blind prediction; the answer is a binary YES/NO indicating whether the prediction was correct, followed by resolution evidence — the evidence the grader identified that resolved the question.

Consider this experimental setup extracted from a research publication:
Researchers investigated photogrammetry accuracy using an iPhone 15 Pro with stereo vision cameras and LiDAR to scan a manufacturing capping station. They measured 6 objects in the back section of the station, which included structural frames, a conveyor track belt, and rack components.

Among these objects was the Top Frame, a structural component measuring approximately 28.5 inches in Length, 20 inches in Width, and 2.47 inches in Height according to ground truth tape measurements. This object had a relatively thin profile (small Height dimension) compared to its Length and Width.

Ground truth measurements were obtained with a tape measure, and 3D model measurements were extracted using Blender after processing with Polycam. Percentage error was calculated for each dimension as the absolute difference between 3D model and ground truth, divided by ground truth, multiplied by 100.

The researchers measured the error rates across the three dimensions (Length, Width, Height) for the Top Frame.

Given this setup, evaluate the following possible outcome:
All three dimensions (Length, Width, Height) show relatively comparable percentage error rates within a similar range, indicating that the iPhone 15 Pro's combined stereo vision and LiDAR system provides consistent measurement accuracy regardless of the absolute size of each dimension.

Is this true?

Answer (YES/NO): NO